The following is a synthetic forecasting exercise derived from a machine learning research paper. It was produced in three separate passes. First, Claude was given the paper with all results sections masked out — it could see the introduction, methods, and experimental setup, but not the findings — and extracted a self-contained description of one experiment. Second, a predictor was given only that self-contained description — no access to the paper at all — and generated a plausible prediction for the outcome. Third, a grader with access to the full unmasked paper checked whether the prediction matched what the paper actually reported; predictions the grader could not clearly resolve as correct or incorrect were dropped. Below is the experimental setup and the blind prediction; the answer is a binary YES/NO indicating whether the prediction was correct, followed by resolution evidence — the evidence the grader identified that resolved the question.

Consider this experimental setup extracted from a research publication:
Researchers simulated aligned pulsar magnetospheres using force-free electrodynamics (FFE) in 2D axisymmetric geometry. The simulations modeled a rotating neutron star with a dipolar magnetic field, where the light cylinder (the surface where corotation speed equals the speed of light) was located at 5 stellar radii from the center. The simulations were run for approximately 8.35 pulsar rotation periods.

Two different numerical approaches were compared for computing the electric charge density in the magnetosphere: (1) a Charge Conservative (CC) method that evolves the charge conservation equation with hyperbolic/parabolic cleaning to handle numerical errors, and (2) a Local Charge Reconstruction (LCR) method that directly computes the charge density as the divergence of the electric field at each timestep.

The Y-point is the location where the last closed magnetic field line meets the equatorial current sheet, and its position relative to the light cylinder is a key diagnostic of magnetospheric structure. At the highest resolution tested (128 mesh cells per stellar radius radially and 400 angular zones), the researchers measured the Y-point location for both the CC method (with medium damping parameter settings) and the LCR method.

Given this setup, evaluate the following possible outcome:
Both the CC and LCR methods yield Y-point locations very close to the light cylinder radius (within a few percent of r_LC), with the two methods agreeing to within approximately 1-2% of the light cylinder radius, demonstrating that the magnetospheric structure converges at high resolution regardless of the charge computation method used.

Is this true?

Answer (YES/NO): NO